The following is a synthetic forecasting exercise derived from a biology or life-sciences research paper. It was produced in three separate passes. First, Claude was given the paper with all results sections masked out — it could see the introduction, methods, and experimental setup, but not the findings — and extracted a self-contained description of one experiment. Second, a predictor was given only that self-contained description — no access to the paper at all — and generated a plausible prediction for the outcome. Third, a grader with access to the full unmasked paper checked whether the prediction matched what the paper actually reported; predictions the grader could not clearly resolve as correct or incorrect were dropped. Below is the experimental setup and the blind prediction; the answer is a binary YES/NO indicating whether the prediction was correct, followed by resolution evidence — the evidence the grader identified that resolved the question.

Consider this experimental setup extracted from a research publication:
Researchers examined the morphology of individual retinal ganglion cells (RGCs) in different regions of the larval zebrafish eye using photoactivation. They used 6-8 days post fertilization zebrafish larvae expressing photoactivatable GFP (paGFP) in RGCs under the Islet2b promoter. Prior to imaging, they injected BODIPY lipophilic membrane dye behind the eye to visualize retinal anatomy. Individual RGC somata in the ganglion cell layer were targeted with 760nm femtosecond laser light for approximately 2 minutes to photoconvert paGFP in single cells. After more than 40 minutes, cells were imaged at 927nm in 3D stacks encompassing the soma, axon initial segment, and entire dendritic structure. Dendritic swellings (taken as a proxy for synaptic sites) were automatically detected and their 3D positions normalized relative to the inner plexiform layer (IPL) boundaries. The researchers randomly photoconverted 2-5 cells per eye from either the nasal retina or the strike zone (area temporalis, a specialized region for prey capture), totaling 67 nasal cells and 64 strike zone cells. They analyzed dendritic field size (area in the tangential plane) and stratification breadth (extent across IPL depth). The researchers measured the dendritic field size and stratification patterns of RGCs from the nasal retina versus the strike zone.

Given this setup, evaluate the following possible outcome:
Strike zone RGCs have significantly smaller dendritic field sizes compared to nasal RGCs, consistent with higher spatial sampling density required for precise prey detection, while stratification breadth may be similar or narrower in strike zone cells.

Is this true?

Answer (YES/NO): NO